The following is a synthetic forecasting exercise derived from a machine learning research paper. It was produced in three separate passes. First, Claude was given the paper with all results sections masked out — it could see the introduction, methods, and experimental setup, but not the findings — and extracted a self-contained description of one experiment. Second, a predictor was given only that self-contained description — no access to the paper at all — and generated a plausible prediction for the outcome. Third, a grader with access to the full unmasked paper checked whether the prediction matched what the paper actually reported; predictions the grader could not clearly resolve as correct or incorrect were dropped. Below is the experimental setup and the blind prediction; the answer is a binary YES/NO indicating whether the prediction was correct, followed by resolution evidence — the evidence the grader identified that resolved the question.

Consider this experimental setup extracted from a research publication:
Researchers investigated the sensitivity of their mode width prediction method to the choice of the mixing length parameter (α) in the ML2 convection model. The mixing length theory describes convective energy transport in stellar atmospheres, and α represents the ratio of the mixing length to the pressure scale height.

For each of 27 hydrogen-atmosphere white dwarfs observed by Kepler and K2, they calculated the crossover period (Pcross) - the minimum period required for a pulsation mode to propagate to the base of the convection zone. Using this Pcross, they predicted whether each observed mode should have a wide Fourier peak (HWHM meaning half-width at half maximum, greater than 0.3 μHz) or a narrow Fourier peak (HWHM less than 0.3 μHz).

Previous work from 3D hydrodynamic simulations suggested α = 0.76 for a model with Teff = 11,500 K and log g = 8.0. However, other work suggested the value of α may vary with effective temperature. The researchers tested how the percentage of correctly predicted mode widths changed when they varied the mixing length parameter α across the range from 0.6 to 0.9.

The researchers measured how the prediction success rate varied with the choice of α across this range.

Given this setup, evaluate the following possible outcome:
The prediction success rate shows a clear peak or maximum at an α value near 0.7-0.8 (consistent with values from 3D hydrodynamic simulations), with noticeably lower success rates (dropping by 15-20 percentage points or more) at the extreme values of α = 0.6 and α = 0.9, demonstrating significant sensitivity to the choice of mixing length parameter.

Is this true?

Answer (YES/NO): NO